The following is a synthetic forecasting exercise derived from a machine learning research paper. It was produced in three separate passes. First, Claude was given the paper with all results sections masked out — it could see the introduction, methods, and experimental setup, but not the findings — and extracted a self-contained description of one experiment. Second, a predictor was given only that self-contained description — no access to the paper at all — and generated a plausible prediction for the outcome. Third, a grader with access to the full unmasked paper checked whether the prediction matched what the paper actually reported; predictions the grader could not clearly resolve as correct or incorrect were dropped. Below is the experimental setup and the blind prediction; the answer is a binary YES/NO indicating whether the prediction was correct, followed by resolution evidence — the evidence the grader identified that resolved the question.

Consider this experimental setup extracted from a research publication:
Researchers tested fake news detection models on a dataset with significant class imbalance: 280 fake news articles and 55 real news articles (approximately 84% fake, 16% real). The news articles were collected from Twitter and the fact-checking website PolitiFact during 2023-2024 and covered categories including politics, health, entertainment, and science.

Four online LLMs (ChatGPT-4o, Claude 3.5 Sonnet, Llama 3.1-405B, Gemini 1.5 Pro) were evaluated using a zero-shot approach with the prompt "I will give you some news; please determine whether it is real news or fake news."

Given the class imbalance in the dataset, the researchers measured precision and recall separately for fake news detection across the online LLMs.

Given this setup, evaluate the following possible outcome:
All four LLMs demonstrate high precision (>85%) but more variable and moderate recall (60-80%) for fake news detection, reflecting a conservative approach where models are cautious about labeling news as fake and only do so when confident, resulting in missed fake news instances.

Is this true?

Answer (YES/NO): NO